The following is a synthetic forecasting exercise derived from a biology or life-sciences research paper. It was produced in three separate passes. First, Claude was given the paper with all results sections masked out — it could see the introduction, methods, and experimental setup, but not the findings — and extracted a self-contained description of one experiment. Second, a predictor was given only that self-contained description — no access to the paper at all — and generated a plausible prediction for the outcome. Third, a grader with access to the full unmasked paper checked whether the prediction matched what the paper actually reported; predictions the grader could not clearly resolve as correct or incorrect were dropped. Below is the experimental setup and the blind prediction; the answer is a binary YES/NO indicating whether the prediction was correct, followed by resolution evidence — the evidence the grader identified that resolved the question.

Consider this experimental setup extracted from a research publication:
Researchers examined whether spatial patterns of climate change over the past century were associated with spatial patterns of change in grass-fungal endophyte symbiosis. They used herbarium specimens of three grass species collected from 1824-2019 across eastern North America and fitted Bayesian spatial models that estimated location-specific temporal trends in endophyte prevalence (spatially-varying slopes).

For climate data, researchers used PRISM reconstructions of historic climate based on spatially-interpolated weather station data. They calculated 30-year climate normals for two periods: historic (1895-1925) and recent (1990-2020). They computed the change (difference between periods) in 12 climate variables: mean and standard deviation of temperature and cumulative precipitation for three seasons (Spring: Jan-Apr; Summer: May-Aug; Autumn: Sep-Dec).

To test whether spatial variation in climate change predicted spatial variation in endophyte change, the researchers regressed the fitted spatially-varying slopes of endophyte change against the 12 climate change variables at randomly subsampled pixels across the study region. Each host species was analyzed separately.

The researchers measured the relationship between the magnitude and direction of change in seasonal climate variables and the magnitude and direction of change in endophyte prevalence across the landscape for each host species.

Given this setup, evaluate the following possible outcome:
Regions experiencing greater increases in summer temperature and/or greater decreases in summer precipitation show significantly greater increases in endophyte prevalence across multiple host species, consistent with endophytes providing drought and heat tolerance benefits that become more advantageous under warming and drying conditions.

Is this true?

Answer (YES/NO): NO